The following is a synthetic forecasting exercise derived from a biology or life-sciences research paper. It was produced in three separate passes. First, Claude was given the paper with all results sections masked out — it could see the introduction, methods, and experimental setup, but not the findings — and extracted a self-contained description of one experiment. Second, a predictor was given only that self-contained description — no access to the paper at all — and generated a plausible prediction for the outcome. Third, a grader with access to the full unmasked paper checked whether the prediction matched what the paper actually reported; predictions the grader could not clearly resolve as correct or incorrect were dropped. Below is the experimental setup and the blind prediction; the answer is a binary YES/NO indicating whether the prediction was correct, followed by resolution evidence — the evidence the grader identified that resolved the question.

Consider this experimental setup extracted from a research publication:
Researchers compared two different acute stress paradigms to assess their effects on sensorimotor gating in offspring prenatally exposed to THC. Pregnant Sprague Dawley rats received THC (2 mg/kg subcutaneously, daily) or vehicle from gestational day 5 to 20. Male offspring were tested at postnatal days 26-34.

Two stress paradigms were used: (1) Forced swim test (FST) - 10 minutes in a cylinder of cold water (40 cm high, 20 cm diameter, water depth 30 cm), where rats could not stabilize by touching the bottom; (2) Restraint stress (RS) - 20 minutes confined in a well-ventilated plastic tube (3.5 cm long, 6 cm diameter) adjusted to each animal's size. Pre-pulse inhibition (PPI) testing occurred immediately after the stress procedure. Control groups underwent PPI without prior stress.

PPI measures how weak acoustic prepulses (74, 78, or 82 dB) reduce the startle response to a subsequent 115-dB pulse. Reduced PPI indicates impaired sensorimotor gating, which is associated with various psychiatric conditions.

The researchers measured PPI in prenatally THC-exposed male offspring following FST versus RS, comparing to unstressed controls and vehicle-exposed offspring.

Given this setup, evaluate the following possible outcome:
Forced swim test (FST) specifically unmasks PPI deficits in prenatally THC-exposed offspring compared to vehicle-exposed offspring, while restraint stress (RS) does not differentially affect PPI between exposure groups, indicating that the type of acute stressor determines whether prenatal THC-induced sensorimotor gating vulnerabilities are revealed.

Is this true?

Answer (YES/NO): NO